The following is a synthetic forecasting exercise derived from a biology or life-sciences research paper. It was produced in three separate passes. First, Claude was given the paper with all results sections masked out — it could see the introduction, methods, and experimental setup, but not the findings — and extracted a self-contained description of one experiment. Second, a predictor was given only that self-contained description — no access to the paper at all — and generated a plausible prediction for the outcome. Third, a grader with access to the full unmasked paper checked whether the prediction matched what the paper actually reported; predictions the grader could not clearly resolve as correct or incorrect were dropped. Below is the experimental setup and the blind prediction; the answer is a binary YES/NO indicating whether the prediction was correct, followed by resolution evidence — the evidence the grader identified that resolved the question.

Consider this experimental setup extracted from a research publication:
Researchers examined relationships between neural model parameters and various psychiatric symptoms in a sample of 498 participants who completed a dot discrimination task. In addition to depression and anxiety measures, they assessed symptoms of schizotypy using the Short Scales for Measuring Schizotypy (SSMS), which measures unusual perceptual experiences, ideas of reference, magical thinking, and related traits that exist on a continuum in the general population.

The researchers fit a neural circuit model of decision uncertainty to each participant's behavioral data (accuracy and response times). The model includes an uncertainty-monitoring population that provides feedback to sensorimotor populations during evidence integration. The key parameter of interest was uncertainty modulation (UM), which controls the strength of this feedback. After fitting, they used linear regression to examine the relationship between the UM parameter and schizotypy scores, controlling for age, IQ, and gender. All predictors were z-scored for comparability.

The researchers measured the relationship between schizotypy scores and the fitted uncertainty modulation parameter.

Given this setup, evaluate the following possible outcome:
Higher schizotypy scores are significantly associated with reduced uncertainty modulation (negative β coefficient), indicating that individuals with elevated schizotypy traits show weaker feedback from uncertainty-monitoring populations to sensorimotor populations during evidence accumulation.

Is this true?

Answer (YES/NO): YES